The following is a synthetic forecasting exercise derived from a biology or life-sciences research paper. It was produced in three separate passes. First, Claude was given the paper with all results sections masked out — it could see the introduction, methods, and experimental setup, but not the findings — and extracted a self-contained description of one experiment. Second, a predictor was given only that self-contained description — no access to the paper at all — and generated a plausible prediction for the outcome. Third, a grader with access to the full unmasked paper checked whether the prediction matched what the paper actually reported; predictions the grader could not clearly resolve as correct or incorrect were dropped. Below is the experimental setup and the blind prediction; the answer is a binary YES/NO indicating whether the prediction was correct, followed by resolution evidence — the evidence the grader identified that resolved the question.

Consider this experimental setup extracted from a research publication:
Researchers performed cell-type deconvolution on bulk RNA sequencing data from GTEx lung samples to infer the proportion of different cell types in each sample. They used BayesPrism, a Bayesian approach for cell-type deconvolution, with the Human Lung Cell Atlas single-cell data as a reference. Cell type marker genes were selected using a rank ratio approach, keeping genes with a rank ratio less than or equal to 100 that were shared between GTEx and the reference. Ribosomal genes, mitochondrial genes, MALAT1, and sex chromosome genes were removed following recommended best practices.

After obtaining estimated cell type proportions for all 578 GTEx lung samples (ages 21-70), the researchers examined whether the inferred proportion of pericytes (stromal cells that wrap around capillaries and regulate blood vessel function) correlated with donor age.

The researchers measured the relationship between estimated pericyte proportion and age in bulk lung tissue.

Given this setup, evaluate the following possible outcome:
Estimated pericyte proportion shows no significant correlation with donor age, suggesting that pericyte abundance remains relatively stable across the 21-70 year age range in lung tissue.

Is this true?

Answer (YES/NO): NO